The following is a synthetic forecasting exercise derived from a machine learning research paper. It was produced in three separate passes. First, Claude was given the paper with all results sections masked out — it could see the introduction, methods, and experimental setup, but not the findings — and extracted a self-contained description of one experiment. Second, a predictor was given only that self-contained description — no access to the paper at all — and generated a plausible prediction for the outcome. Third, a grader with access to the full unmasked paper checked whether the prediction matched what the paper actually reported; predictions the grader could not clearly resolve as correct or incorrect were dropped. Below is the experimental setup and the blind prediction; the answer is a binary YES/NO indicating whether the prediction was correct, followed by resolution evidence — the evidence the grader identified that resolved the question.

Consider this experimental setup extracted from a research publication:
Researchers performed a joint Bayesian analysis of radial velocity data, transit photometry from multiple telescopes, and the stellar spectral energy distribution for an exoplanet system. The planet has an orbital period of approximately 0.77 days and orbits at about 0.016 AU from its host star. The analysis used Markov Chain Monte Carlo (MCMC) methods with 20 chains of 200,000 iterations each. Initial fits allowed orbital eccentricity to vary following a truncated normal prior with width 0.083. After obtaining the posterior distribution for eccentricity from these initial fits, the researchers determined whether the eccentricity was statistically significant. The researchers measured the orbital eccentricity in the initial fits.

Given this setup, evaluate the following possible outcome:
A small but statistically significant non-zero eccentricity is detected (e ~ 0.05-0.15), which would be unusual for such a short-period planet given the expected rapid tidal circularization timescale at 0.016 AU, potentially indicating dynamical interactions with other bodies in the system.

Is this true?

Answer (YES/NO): NO